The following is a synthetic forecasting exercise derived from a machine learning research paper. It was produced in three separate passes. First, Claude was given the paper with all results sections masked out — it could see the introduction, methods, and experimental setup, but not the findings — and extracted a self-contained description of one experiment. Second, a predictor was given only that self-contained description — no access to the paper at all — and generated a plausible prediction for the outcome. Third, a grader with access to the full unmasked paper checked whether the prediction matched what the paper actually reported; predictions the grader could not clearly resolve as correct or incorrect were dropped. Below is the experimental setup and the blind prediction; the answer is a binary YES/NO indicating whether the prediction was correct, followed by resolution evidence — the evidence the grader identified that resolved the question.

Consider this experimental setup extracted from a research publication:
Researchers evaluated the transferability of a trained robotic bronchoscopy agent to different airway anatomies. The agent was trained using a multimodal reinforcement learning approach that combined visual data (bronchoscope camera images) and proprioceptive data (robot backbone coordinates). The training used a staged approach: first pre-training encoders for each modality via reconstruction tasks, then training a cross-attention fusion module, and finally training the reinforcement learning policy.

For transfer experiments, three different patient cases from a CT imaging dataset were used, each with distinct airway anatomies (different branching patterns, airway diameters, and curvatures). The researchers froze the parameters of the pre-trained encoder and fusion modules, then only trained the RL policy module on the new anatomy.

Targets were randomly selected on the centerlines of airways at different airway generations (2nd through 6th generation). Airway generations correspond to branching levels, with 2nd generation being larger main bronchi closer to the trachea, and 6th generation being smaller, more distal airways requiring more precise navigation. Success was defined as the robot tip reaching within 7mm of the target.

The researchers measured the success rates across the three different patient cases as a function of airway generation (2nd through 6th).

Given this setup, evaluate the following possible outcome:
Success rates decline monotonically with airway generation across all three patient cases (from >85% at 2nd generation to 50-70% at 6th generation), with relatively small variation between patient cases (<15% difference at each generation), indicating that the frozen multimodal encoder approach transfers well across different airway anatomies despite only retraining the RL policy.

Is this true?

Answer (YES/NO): NO